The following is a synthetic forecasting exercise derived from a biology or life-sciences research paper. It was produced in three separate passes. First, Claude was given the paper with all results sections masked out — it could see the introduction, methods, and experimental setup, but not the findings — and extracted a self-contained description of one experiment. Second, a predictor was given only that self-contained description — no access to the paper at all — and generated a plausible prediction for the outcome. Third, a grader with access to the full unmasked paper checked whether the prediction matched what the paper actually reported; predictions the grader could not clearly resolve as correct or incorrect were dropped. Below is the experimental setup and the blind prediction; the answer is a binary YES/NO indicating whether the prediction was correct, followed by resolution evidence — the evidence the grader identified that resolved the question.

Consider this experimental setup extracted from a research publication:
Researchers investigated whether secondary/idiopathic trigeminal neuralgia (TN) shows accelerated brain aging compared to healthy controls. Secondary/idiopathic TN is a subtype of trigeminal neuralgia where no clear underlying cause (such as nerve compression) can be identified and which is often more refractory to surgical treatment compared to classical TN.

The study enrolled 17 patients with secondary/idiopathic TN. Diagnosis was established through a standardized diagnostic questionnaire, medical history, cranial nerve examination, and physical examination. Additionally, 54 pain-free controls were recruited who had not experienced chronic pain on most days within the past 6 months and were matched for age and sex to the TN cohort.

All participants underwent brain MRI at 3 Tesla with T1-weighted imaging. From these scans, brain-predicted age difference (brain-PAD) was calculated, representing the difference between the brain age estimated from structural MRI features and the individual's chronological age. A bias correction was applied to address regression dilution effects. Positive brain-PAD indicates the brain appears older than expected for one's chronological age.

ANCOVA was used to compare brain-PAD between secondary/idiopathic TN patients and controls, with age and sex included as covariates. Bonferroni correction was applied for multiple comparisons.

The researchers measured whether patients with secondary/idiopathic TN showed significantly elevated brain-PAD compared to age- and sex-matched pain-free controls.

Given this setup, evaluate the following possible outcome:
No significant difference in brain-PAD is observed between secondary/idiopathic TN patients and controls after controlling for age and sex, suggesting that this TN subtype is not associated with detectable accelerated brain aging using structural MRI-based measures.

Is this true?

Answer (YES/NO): YES